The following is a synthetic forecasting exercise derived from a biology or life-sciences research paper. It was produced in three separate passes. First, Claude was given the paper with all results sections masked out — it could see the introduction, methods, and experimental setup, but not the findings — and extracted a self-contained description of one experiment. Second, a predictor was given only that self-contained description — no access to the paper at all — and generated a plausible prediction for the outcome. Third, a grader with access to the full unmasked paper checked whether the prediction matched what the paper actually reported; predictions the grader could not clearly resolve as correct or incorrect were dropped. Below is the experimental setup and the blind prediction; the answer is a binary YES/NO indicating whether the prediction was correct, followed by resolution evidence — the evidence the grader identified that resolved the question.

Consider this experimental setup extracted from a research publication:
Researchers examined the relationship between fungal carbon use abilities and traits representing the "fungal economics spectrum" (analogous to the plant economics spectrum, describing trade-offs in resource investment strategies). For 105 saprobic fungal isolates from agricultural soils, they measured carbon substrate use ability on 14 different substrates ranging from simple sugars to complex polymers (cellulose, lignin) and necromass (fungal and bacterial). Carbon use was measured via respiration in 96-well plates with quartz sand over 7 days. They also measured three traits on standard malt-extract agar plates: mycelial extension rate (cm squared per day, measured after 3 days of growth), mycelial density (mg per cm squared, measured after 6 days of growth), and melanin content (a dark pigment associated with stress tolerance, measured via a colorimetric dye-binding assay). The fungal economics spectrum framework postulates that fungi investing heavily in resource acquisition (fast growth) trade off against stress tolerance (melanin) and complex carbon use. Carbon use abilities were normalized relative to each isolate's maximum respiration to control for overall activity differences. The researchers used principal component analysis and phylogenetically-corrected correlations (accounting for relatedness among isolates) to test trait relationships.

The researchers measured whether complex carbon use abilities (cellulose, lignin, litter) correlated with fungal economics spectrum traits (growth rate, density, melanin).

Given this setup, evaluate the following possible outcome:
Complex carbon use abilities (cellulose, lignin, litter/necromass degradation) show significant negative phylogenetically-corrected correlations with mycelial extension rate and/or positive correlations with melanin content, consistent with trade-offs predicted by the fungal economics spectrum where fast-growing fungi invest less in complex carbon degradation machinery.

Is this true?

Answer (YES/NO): NO